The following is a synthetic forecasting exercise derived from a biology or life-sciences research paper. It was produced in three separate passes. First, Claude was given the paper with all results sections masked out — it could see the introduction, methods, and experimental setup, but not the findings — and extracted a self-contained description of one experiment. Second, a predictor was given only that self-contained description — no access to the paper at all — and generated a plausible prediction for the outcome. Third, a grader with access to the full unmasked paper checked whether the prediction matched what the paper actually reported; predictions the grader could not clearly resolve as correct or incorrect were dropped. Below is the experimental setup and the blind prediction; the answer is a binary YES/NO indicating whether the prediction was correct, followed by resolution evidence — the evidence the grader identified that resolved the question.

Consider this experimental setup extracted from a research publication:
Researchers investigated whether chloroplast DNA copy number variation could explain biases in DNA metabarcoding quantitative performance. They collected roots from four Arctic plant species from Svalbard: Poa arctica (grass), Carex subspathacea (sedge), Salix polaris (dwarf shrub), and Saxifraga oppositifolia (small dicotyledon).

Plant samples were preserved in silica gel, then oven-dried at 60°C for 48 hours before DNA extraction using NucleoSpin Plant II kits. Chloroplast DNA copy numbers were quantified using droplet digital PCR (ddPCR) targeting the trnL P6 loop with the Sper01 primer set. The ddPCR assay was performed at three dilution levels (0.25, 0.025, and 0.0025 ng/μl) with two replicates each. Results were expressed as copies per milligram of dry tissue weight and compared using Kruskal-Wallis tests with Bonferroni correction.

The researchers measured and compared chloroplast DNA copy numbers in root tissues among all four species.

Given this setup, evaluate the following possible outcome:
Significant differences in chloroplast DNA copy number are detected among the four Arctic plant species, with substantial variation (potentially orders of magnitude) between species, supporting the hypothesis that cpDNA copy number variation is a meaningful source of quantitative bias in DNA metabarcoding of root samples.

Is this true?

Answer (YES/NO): NO